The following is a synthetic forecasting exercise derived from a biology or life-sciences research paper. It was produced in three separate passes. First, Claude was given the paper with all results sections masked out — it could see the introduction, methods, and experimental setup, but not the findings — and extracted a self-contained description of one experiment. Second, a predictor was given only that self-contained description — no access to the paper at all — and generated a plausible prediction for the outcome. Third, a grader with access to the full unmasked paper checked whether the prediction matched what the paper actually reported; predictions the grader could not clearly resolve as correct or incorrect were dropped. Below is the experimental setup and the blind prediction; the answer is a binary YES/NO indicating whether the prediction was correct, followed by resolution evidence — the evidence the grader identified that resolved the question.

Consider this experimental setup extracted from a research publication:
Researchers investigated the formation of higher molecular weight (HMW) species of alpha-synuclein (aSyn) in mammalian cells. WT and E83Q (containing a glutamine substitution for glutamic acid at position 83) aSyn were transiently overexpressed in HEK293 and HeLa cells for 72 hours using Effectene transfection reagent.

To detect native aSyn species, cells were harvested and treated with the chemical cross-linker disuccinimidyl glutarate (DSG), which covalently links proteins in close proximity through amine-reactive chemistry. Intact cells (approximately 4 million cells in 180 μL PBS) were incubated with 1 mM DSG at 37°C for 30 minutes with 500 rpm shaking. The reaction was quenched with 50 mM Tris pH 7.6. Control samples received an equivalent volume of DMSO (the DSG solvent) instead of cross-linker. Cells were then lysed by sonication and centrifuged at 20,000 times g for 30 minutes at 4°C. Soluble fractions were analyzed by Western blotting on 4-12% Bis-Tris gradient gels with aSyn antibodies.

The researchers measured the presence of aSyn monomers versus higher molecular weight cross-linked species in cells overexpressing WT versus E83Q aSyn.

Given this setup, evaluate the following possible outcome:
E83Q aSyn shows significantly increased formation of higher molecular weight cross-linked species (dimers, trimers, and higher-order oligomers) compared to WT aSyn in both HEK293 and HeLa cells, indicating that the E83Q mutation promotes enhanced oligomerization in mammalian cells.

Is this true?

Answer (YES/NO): YES